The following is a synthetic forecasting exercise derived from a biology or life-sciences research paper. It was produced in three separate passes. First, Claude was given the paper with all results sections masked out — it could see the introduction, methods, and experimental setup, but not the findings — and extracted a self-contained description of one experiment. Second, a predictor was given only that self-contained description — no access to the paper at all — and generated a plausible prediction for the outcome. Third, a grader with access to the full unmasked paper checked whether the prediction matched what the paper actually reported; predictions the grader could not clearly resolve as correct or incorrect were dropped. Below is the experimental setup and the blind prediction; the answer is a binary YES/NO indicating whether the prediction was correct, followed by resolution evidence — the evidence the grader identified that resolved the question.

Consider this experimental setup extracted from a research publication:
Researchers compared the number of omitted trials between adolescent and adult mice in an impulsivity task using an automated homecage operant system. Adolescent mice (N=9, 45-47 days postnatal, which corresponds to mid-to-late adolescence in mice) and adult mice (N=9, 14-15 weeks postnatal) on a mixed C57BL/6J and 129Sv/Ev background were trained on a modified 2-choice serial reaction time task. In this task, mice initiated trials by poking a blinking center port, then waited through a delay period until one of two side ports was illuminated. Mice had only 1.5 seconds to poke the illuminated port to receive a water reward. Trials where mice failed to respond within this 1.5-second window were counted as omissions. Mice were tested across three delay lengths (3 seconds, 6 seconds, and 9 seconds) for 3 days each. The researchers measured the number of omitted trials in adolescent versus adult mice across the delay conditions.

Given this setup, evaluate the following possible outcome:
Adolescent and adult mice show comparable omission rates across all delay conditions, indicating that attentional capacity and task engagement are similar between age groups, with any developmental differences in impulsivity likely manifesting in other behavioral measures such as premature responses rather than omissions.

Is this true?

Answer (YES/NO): NO